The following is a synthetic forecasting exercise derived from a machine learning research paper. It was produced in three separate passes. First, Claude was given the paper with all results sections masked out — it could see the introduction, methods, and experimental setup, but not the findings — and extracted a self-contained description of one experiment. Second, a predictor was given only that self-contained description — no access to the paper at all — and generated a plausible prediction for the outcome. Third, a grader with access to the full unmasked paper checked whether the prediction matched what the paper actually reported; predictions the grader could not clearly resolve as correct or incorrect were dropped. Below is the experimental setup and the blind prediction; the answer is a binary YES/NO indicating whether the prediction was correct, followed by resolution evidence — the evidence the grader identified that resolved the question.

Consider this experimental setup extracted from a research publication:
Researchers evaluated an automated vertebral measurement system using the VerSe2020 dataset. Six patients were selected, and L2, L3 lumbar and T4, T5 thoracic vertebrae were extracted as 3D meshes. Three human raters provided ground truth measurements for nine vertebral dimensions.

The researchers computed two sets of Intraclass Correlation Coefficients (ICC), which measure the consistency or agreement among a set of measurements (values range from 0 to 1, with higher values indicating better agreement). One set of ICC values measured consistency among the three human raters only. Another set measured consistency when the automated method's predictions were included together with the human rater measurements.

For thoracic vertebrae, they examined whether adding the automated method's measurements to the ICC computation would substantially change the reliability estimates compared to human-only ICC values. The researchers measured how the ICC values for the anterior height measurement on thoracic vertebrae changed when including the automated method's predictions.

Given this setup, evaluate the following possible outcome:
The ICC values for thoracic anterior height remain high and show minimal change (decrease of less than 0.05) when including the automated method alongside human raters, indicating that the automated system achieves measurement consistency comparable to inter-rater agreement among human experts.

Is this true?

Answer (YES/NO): NO